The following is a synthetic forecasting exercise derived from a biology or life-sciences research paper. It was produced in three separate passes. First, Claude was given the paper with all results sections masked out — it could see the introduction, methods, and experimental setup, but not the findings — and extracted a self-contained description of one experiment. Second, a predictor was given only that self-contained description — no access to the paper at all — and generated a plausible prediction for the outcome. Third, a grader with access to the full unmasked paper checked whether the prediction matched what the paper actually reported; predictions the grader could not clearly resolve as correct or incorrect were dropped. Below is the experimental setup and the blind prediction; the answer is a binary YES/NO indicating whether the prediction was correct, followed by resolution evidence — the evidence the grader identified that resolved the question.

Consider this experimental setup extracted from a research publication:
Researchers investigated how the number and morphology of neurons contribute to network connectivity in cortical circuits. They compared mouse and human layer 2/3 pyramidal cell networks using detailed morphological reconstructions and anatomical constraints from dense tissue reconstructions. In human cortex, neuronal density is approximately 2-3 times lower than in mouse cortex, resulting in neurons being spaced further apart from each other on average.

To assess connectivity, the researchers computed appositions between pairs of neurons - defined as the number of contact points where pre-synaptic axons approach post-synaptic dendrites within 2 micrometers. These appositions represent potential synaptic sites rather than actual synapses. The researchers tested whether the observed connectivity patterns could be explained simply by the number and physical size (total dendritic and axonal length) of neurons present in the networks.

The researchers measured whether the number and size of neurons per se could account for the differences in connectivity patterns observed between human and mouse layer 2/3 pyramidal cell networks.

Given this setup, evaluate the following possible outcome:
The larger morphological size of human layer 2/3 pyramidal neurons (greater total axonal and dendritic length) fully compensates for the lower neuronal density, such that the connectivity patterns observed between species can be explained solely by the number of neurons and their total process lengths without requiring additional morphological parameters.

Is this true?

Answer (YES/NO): NO